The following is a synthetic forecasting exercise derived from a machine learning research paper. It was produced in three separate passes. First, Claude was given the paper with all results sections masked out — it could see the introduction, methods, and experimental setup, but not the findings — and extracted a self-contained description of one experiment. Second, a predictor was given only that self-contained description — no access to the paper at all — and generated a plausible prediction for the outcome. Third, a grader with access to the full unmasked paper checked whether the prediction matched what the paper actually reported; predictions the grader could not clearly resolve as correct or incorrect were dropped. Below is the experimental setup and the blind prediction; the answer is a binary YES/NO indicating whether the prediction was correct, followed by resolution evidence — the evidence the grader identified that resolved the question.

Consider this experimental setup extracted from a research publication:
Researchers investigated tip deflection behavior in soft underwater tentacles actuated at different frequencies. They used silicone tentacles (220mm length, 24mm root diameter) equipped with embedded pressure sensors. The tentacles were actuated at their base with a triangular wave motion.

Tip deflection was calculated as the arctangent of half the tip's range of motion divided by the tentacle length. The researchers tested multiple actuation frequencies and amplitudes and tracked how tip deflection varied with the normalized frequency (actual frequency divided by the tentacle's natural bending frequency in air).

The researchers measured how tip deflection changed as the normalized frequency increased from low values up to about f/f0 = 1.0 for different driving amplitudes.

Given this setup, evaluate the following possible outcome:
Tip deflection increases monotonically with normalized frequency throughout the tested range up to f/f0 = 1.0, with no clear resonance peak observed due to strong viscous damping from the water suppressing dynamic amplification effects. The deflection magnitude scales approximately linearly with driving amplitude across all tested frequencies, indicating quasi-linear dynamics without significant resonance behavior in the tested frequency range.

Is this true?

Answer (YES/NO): NO